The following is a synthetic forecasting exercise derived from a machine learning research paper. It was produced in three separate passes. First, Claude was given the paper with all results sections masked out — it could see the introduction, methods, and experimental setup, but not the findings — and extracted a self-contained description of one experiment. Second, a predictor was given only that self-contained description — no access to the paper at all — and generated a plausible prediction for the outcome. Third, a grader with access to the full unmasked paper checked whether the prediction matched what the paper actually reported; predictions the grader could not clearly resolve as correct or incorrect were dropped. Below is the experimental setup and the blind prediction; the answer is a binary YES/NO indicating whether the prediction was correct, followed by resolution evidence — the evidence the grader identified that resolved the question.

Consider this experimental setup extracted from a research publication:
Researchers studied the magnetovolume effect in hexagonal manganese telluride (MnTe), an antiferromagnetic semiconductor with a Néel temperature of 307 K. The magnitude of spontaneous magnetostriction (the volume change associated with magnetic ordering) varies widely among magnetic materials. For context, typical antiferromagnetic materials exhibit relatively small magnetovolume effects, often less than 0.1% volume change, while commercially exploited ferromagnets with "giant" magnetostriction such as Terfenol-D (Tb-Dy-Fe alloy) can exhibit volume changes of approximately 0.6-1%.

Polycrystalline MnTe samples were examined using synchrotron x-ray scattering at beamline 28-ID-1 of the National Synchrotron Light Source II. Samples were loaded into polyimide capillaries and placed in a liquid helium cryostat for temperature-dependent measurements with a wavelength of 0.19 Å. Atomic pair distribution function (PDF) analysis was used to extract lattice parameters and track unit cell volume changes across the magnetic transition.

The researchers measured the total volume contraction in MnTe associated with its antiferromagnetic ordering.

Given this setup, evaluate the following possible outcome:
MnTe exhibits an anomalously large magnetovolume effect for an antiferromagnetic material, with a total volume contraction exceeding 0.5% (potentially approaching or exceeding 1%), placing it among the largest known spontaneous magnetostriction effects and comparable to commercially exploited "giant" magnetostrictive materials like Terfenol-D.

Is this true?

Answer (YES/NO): YES